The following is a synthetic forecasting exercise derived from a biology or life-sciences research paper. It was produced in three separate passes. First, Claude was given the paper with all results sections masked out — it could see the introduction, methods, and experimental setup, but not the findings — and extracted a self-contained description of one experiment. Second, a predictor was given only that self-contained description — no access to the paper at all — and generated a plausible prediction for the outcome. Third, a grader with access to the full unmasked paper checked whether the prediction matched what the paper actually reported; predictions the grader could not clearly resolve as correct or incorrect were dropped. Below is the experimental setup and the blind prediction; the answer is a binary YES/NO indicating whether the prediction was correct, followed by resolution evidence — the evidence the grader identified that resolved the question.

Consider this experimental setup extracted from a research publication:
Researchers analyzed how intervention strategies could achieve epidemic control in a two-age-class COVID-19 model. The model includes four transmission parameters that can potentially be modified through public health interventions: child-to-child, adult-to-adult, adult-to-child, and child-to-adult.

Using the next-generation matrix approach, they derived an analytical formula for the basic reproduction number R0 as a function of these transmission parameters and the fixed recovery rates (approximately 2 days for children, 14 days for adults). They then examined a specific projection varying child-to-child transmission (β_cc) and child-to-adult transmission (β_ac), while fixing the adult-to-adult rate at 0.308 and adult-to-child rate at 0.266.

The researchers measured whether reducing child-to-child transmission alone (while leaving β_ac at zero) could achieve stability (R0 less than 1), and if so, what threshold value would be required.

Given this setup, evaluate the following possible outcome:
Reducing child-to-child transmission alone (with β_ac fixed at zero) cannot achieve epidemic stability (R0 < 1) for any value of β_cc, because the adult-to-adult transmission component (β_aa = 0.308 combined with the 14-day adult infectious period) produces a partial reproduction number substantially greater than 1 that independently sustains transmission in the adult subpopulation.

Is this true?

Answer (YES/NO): NO